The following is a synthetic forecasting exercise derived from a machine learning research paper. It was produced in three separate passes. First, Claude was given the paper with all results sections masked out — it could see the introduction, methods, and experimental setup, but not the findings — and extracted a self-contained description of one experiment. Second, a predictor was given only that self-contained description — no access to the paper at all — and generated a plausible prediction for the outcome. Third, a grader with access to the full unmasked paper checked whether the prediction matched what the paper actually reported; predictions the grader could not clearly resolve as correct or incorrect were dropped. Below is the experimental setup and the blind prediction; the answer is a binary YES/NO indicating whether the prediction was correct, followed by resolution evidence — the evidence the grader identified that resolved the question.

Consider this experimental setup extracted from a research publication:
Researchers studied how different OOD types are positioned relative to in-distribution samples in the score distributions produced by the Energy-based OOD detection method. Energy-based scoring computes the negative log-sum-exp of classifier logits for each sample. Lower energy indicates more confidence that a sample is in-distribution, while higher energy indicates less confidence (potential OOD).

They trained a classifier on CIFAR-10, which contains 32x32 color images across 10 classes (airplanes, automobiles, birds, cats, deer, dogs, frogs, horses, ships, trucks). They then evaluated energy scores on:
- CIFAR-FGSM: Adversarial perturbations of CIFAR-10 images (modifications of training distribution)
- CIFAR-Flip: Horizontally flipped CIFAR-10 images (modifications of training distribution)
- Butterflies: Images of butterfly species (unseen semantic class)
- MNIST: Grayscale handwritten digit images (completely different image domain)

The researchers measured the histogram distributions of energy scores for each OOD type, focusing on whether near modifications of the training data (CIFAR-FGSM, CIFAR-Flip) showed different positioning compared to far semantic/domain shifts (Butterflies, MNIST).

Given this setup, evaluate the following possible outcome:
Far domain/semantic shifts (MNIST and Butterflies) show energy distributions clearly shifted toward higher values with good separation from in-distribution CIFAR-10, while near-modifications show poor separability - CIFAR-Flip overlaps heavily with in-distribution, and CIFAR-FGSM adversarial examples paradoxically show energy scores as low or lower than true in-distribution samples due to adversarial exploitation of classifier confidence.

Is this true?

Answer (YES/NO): NO